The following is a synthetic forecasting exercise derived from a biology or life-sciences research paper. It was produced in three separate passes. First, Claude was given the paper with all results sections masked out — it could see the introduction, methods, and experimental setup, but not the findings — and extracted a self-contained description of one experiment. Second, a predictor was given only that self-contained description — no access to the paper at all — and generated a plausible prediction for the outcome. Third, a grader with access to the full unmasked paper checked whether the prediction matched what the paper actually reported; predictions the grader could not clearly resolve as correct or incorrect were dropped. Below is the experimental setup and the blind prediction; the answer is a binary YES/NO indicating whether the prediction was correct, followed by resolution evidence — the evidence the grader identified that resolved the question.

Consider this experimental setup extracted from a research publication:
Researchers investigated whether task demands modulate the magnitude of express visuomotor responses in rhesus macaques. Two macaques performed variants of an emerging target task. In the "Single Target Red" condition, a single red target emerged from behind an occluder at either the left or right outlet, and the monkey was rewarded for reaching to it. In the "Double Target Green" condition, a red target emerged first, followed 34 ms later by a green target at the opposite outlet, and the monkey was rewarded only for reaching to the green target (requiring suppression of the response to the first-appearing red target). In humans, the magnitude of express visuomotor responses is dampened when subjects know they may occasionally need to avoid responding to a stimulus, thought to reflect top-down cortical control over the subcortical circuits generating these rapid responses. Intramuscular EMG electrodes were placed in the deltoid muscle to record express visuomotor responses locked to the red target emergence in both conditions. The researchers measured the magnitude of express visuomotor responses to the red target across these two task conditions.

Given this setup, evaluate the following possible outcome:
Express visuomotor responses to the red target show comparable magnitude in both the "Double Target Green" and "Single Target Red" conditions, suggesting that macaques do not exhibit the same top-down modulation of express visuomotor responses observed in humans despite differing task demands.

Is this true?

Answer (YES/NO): NO